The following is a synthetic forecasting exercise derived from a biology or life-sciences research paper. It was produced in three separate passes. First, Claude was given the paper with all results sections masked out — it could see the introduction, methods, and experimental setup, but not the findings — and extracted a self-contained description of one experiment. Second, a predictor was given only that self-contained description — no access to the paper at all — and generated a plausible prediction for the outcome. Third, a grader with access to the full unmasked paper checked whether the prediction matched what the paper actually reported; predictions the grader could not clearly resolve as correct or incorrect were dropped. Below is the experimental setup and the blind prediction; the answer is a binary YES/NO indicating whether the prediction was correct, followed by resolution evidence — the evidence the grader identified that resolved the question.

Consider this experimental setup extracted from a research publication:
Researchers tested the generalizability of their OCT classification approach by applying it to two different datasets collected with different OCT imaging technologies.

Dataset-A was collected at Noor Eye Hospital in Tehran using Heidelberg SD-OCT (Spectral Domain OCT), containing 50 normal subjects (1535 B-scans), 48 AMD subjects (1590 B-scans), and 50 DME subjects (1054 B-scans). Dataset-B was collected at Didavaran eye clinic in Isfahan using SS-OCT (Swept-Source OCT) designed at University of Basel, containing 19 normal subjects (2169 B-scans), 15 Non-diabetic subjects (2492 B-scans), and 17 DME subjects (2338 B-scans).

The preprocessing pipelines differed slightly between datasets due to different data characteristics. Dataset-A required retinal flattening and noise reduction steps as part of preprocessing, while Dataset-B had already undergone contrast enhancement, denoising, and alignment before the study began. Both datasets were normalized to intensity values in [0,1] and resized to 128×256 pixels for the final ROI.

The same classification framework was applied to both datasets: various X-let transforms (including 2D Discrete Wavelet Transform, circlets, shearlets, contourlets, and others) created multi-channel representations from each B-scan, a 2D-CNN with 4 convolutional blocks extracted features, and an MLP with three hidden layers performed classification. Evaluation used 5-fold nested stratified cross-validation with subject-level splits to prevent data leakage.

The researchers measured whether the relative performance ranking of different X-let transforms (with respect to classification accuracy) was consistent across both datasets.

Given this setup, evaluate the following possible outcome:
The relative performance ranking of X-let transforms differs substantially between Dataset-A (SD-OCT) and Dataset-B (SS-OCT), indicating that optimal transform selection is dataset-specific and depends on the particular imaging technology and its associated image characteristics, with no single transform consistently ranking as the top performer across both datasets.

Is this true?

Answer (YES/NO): NO